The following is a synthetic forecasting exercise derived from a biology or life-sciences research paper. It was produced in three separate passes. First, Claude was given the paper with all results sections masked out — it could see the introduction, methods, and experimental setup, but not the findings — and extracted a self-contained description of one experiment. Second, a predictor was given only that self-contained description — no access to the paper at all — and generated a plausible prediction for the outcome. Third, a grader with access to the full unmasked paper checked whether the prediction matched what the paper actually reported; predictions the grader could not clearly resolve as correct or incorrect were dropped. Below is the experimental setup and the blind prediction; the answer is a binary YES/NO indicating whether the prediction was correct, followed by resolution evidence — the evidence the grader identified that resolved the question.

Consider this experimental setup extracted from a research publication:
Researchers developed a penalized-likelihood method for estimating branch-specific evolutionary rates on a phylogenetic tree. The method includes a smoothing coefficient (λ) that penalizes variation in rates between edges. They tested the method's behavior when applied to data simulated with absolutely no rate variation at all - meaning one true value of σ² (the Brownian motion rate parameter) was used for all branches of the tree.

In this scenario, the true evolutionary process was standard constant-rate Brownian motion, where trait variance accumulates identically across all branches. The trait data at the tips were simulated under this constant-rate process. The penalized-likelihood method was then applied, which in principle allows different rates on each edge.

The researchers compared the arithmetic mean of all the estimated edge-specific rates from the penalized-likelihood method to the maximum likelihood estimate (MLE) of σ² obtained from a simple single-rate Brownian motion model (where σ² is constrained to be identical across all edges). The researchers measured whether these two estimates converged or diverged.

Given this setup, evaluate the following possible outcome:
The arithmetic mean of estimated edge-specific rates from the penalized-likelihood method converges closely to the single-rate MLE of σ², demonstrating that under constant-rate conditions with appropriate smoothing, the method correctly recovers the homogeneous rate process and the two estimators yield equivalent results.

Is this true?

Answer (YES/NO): YES